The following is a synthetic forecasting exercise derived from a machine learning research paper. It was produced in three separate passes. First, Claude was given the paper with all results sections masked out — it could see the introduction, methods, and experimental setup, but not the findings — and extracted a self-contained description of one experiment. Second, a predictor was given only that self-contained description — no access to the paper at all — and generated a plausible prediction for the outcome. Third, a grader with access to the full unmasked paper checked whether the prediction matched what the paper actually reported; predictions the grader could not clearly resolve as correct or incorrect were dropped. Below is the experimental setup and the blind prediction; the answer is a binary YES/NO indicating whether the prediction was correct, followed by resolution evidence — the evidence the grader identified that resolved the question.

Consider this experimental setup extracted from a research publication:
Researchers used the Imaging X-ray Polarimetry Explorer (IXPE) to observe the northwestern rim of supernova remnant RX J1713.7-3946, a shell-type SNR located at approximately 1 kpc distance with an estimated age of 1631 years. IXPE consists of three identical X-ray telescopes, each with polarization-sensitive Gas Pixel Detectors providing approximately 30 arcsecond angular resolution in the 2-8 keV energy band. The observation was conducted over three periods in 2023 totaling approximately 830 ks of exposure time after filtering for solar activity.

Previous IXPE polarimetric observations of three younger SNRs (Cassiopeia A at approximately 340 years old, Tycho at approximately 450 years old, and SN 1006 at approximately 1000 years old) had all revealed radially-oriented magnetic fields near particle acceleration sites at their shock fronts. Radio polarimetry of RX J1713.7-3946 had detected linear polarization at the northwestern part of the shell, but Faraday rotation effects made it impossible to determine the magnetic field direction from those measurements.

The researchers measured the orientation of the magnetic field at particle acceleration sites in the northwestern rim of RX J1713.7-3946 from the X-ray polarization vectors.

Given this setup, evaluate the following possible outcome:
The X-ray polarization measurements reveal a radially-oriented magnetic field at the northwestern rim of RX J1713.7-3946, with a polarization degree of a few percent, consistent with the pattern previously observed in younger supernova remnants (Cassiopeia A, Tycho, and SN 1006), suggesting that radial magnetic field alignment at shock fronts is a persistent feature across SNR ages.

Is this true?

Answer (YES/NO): NO